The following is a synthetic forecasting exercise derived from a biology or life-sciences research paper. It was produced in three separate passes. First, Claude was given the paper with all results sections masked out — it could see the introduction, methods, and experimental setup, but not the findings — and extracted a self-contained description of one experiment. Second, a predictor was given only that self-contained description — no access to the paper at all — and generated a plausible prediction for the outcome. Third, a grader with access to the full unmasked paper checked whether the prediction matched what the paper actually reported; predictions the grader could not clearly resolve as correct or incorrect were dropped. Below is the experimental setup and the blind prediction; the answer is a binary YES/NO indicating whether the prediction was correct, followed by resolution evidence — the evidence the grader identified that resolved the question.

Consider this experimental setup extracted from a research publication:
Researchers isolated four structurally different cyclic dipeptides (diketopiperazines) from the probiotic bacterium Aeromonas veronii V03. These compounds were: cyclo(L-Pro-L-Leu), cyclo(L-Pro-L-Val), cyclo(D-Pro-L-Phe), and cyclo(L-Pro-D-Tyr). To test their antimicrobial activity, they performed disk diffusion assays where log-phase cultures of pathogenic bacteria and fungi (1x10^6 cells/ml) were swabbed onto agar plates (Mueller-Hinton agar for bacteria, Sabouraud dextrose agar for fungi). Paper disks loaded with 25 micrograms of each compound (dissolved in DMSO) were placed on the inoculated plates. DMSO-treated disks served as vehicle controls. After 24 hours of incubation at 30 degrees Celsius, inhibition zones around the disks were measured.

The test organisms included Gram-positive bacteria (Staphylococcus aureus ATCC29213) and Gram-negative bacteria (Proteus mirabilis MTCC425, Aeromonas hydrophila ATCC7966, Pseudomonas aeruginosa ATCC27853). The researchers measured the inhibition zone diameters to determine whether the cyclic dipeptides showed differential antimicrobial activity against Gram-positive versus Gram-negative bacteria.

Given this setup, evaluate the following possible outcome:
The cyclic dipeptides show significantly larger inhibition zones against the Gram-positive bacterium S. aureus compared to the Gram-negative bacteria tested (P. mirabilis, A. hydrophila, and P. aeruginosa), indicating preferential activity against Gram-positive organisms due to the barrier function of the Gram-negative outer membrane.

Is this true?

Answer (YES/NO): NO